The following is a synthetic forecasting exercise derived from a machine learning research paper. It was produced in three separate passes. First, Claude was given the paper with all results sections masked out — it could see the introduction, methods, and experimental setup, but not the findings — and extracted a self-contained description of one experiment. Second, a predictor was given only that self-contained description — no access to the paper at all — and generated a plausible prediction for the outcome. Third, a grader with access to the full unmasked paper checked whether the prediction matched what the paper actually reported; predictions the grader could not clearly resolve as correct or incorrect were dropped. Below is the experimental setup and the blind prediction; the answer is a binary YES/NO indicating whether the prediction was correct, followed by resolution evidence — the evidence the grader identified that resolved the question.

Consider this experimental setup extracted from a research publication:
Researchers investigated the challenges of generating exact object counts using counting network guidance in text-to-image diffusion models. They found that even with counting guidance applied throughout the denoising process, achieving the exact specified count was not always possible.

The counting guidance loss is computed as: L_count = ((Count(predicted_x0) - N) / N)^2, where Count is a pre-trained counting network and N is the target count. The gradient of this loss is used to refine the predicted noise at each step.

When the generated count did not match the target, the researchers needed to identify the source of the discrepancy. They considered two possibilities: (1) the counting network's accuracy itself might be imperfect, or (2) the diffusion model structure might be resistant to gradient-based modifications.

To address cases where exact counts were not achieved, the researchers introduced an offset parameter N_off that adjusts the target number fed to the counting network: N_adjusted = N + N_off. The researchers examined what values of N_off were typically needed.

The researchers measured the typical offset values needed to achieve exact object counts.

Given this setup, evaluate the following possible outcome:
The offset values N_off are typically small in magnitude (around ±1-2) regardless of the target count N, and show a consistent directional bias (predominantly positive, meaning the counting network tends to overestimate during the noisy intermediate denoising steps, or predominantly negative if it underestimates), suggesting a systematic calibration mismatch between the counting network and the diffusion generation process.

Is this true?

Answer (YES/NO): NO